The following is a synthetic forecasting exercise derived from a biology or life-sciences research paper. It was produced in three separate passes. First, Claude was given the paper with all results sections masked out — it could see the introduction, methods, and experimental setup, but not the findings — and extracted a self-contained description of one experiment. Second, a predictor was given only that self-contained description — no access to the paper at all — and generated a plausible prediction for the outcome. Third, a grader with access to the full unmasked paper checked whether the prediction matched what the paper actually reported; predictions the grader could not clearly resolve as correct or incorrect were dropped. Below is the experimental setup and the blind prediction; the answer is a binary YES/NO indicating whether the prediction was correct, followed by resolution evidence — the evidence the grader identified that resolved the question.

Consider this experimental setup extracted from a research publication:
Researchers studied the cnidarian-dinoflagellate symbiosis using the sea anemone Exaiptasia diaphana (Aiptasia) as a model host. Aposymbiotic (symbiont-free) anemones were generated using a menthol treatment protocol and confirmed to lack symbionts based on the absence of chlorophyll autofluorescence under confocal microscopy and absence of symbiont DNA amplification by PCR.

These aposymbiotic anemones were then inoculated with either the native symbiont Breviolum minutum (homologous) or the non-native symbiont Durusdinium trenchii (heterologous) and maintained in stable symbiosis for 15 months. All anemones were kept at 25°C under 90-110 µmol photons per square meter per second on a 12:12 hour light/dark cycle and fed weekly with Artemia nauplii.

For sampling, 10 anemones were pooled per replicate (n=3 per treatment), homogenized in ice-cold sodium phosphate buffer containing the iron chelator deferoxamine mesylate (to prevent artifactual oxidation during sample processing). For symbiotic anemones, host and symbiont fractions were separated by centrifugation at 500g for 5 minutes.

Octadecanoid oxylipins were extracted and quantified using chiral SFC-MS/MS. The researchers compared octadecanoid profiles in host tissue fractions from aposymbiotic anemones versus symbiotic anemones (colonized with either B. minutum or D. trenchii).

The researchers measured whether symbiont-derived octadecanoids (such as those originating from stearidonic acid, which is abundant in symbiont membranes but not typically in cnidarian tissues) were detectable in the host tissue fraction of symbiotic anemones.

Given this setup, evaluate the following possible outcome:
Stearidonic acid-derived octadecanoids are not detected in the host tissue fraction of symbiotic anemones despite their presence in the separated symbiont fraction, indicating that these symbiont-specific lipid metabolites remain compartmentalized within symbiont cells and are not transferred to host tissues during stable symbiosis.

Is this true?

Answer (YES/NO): NO